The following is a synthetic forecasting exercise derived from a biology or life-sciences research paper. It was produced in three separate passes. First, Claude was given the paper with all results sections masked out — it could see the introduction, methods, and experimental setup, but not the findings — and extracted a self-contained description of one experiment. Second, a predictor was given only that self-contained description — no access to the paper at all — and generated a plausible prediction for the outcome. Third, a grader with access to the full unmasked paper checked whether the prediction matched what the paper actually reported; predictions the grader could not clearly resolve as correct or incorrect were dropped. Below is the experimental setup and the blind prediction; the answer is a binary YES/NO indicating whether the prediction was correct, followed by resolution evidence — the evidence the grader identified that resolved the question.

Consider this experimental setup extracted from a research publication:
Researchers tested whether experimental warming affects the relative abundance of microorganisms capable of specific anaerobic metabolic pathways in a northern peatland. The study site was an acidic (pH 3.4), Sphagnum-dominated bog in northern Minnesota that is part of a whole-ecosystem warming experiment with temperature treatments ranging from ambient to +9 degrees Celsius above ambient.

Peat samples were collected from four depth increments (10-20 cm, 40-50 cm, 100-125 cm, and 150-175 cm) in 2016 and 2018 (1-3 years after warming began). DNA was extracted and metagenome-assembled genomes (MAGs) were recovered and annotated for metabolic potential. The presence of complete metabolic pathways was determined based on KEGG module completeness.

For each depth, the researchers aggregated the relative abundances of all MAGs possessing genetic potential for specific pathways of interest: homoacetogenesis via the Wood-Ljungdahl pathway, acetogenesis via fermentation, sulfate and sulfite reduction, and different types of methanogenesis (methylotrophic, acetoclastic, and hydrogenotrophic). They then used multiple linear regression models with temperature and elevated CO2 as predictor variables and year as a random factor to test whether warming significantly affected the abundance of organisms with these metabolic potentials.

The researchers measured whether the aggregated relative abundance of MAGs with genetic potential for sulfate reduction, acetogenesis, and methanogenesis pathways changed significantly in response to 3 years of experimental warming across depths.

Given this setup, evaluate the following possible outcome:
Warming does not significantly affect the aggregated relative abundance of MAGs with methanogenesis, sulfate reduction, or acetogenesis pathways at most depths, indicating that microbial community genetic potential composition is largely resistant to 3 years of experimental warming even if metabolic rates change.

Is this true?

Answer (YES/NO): YES